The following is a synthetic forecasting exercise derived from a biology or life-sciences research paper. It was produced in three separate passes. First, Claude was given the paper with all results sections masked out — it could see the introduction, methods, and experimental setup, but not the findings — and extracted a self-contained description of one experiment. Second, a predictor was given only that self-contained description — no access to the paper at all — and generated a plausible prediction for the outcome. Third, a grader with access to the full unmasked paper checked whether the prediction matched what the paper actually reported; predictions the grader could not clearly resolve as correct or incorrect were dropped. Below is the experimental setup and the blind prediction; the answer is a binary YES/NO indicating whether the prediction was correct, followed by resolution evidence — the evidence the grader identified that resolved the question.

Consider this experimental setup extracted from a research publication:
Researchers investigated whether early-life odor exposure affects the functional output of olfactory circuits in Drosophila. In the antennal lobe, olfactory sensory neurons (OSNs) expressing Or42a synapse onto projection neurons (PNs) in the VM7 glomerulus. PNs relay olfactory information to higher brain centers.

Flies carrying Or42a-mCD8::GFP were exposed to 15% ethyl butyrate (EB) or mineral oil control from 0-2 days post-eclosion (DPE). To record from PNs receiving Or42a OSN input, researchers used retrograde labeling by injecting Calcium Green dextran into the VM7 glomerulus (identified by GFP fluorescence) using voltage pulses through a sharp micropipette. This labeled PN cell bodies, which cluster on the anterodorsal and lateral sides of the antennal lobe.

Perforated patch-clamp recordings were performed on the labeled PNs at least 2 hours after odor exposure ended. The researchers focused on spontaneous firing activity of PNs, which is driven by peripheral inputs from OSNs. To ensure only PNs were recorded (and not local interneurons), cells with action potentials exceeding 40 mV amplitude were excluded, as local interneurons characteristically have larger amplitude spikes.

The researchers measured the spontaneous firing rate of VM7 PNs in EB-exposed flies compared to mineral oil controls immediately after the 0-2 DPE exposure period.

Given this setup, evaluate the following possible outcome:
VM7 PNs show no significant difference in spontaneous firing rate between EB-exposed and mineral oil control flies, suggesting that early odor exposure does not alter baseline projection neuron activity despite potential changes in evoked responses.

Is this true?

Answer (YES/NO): NO